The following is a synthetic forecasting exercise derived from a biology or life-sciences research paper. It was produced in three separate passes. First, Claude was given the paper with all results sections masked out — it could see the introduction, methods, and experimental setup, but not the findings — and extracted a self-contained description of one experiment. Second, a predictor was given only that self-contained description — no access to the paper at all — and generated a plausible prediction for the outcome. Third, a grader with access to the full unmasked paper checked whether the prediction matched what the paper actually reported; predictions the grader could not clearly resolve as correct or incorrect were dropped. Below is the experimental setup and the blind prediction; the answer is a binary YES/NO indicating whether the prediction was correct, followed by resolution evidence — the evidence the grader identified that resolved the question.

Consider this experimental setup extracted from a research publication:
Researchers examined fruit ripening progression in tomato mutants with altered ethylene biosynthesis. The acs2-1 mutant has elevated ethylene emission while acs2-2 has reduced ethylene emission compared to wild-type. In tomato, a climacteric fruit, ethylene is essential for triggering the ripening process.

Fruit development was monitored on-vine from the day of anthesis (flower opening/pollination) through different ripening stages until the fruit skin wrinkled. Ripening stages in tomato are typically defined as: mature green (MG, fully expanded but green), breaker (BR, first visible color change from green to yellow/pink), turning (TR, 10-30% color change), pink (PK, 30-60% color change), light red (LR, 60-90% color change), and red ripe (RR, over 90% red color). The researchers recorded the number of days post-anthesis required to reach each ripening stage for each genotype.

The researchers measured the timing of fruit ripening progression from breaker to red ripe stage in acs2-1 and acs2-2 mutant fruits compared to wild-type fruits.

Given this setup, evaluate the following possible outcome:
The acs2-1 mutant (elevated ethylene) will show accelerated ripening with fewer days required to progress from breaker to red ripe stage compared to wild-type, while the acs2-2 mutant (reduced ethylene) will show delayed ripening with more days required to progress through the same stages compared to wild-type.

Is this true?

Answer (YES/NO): YES